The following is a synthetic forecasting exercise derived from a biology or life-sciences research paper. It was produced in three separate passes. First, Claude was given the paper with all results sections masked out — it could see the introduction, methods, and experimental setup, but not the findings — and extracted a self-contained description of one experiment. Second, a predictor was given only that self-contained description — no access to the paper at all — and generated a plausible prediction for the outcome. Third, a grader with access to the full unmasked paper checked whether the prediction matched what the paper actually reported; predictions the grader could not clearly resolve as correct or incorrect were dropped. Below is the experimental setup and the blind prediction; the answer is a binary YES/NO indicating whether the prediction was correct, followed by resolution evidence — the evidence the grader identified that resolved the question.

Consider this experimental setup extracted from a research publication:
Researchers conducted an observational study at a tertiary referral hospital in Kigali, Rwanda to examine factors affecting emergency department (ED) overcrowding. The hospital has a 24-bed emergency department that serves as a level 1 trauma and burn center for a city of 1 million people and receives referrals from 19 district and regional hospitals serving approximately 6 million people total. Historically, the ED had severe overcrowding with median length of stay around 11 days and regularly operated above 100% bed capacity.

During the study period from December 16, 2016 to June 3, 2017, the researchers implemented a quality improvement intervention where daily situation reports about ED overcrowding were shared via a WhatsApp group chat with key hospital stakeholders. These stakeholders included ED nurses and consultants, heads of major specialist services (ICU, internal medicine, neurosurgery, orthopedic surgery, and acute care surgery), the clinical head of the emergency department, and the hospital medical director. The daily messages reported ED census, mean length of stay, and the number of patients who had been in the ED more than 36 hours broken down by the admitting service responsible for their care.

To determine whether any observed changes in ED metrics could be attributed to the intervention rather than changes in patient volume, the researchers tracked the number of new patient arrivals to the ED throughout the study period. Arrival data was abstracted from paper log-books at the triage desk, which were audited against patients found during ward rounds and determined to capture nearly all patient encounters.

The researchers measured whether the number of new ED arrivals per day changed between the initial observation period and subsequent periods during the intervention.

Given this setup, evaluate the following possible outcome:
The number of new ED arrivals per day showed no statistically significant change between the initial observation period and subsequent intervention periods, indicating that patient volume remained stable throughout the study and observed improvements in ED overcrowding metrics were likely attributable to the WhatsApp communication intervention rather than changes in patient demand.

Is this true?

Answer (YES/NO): YES